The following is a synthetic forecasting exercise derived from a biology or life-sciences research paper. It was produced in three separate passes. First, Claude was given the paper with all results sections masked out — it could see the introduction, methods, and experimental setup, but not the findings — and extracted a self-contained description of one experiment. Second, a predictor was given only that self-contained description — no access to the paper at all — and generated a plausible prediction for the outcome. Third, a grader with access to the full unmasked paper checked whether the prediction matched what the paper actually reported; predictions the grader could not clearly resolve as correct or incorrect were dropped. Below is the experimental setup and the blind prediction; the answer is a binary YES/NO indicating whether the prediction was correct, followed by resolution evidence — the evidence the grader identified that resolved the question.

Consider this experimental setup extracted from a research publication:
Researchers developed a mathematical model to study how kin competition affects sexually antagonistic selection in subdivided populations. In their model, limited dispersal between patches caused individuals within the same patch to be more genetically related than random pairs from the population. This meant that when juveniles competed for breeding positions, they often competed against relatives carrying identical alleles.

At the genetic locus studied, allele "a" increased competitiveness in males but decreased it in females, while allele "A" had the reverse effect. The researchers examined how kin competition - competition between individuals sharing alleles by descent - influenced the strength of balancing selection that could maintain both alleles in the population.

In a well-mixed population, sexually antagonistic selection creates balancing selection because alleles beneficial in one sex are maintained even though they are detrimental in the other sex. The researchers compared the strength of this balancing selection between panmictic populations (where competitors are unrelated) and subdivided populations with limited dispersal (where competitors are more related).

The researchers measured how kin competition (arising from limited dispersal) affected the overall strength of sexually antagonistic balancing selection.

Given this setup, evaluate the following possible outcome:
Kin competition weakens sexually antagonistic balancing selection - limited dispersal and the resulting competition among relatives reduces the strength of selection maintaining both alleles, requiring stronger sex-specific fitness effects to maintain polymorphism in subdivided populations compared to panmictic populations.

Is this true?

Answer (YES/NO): YES